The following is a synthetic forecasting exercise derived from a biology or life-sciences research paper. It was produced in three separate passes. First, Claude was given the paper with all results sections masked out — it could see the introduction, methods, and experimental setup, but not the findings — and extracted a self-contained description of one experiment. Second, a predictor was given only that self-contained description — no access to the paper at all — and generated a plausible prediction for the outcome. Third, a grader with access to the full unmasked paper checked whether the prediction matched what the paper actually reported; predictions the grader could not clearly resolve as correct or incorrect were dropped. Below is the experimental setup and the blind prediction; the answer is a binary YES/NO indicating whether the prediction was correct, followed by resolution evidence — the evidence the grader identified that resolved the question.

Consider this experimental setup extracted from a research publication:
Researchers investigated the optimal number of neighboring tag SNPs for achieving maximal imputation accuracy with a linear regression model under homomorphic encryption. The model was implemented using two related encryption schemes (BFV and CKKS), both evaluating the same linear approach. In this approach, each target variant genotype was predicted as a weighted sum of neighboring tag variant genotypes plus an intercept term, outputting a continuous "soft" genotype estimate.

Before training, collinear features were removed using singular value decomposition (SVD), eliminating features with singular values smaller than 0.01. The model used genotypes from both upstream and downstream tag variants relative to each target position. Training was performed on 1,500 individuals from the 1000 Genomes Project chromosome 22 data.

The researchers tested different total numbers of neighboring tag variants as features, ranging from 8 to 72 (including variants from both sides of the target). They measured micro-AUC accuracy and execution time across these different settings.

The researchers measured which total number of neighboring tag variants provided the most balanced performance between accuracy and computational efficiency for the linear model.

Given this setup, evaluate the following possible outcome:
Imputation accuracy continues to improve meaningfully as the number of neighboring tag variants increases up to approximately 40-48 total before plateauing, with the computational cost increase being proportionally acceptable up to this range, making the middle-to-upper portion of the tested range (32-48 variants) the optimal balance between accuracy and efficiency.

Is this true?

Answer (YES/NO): NO